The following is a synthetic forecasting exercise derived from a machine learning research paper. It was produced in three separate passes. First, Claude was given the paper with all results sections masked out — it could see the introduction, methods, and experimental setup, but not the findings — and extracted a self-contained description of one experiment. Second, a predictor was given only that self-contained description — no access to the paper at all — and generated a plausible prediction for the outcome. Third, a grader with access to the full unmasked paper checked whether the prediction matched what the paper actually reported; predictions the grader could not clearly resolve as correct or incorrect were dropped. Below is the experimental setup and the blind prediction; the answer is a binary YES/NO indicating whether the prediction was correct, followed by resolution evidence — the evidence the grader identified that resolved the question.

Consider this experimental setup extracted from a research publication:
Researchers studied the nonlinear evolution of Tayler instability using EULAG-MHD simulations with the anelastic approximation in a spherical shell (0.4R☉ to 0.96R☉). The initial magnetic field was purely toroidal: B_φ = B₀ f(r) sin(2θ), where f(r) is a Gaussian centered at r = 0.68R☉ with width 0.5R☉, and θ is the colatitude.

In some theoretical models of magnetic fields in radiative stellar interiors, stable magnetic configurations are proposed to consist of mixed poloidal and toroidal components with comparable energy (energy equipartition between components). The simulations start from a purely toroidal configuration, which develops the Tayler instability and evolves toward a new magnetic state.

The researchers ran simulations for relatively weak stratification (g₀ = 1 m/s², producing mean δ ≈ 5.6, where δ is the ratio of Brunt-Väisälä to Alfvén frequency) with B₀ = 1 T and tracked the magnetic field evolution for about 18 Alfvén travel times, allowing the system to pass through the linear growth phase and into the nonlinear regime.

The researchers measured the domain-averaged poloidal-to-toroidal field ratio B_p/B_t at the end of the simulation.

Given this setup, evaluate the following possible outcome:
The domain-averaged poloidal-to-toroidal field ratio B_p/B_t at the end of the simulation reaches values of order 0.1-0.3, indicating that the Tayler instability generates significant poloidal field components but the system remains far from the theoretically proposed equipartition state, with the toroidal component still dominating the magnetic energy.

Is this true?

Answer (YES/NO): NO